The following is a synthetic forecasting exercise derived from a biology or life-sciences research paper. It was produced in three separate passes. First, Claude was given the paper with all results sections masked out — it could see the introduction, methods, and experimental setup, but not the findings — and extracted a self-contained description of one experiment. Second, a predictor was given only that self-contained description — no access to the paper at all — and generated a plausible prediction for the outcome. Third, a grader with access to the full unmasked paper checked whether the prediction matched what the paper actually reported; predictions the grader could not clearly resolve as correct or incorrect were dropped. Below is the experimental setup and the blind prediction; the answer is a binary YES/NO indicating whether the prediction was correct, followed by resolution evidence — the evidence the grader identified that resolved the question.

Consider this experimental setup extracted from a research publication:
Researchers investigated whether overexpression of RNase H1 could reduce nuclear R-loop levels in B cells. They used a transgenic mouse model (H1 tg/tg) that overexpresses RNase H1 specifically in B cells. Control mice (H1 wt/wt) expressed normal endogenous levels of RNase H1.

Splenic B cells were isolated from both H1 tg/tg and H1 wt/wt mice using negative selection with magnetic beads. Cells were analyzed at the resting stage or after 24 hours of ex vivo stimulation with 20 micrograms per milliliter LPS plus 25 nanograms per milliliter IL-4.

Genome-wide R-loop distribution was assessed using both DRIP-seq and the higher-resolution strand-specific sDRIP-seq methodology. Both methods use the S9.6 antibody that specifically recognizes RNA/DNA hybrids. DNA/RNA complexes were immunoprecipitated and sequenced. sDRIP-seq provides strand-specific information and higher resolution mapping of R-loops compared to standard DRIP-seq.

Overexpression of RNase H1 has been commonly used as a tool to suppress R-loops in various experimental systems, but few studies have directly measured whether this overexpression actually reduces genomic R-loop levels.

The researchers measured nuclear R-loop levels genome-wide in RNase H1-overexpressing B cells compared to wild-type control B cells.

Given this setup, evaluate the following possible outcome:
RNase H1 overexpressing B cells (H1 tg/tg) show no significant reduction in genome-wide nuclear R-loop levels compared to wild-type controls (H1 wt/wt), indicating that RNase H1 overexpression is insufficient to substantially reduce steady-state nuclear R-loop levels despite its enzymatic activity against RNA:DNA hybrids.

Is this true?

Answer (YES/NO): YES